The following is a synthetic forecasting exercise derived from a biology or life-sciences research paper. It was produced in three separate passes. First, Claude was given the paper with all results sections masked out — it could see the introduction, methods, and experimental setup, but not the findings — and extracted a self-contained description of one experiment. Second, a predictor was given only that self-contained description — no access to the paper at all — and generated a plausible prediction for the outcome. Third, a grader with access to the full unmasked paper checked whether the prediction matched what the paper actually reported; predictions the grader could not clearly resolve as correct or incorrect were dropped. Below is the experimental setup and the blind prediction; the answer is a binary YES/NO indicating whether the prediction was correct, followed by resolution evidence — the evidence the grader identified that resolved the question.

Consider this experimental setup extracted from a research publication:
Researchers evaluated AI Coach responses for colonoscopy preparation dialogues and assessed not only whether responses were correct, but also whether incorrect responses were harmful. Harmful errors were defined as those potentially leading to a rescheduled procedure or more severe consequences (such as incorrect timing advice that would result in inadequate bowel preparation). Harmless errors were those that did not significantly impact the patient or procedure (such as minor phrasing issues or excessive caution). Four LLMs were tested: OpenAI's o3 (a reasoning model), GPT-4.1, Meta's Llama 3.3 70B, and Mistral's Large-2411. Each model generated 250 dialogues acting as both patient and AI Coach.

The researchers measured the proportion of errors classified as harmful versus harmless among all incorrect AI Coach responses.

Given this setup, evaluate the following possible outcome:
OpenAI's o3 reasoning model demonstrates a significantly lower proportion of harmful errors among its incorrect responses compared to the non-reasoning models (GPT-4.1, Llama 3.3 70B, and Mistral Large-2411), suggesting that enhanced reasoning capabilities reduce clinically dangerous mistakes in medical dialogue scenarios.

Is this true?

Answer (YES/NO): NO